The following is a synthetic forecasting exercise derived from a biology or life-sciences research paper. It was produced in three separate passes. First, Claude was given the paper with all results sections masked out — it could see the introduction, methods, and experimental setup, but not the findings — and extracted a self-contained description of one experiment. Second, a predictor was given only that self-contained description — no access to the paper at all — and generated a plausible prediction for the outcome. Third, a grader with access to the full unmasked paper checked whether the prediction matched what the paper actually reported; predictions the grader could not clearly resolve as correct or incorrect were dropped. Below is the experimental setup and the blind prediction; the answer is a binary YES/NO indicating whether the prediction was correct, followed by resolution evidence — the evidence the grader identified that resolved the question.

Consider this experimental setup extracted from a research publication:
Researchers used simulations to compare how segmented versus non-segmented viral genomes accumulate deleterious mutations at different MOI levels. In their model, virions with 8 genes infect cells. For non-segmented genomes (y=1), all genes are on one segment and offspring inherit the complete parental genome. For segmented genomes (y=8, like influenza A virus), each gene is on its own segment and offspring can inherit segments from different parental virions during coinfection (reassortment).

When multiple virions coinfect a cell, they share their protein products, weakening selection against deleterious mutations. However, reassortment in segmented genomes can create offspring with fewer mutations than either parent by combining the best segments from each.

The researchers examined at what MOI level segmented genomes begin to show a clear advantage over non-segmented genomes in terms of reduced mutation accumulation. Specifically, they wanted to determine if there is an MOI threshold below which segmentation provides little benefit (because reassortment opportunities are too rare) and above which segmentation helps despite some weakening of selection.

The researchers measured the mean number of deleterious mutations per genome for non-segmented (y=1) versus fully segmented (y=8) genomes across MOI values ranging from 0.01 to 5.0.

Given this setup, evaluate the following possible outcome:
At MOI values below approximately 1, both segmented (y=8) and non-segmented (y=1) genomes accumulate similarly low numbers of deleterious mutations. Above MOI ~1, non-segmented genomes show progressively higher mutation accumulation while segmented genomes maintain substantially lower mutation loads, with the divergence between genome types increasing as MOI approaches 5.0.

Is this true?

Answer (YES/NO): NO